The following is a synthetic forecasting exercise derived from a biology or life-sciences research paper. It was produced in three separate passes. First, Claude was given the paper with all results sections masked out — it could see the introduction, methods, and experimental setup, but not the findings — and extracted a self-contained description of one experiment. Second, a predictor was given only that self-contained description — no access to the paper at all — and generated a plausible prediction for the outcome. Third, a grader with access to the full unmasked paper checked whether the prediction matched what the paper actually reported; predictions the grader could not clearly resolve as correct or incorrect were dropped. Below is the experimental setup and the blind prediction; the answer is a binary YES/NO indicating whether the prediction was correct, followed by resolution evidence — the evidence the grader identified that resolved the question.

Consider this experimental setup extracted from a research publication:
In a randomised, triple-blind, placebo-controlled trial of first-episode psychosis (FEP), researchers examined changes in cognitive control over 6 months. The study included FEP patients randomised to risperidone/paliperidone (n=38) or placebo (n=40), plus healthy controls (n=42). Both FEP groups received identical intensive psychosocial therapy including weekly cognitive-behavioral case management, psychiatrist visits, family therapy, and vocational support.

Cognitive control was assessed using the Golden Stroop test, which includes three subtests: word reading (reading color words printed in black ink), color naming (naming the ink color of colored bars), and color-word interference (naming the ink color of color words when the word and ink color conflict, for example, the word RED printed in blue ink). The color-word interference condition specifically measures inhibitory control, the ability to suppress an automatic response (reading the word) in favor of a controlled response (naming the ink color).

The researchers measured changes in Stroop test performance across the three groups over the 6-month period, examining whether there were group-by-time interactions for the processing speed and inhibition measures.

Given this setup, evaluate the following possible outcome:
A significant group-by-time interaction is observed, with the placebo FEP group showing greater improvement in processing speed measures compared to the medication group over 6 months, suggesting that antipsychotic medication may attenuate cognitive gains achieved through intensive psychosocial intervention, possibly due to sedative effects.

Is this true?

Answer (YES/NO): NO